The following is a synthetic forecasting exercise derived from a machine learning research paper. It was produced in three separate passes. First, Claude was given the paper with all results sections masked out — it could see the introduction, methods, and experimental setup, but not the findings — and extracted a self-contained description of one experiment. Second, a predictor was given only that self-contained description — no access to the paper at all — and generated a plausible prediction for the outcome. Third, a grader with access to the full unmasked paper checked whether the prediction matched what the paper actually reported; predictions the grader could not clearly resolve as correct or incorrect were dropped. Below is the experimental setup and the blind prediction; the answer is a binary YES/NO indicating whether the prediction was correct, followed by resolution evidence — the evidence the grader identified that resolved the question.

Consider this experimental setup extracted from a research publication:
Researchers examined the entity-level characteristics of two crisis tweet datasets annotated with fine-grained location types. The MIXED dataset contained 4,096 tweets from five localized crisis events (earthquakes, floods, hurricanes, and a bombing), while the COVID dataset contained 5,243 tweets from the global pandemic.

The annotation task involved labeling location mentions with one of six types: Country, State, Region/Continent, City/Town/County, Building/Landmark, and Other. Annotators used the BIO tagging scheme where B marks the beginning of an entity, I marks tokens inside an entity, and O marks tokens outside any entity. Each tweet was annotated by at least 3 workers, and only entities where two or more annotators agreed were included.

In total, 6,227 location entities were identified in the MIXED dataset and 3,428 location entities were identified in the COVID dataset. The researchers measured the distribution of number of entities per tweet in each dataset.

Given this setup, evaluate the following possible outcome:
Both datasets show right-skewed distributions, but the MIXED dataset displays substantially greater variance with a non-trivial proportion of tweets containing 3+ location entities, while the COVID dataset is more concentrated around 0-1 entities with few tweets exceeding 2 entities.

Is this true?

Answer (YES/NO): NO